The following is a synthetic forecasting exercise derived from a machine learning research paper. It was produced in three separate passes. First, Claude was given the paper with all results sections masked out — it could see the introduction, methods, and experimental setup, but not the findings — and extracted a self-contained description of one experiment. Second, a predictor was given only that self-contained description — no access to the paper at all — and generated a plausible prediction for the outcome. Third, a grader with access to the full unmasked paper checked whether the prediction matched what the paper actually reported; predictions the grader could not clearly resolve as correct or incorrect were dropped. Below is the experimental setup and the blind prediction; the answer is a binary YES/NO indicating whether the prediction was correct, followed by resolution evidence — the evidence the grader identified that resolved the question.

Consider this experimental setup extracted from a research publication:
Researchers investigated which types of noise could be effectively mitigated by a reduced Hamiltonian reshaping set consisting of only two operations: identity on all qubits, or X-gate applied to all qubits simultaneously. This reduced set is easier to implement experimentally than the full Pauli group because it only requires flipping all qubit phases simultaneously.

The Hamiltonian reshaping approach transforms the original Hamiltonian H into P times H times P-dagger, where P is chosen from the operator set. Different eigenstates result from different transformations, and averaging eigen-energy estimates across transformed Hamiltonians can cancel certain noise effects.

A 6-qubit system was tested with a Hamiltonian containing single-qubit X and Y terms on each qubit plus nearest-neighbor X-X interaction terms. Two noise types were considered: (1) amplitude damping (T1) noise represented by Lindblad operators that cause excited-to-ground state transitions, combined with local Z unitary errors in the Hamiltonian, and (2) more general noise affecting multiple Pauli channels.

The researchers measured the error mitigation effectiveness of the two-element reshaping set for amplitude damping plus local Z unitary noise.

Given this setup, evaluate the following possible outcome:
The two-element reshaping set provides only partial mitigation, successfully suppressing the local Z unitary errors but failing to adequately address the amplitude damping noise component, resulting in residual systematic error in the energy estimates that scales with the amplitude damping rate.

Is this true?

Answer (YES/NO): NO